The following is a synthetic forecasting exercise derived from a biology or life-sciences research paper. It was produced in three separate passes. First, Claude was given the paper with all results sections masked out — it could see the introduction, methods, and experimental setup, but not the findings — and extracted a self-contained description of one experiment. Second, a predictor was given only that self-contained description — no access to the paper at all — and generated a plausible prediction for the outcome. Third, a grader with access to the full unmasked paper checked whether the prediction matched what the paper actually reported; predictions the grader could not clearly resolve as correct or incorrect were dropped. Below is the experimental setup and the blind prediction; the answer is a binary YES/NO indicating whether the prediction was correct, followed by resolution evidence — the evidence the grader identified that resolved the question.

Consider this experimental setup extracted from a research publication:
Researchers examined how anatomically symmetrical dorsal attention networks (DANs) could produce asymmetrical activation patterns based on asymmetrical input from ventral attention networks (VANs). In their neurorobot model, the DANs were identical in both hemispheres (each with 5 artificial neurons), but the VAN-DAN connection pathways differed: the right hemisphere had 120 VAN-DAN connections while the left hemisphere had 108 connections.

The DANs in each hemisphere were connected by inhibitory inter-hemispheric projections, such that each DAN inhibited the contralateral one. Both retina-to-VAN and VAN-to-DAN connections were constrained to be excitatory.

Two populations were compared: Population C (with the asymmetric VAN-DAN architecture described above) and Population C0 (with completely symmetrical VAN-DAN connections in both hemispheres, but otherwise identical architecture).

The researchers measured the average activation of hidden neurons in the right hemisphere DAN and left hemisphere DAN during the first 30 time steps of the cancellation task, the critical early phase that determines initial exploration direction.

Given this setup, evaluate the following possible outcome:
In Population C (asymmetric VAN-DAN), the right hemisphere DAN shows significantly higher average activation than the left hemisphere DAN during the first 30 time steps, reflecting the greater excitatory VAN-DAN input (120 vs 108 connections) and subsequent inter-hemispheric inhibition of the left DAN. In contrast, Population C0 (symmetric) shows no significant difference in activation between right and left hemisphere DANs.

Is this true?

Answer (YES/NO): YES